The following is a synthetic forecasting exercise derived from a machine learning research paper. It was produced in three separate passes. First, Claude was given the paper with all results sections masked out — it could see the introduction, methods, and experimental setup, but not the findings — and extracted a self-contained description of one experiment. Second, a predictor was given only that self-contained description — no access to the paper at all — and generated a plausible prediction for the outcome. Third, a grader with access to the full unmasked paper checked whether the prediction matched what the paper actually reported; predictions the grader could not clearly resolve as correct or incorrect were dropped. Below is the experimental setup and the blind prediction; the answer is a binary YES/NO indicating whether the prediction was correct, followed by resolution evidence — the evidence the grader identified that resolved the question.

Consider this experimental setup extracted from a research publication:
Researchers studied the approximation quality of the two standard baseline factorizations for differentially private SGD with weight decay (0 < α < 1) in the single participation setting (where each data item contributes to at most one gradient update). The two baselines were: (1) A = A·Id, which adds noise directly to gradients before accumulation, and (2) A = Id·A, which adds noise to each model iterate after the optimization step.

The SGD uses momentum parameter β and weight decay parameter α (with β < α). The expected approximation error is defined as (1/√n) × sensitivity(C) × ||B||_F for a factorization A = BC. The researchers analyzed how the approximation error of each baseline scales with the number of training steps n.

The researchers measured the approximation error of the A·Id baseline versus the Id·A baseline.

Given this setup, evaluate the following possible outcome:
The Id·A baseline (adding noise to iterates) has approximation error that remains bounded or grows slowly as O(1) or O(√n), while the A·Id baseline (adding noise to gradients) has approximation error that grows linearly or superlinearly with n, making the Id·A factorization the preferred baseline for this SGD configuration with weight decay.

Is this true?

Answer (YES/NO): NO